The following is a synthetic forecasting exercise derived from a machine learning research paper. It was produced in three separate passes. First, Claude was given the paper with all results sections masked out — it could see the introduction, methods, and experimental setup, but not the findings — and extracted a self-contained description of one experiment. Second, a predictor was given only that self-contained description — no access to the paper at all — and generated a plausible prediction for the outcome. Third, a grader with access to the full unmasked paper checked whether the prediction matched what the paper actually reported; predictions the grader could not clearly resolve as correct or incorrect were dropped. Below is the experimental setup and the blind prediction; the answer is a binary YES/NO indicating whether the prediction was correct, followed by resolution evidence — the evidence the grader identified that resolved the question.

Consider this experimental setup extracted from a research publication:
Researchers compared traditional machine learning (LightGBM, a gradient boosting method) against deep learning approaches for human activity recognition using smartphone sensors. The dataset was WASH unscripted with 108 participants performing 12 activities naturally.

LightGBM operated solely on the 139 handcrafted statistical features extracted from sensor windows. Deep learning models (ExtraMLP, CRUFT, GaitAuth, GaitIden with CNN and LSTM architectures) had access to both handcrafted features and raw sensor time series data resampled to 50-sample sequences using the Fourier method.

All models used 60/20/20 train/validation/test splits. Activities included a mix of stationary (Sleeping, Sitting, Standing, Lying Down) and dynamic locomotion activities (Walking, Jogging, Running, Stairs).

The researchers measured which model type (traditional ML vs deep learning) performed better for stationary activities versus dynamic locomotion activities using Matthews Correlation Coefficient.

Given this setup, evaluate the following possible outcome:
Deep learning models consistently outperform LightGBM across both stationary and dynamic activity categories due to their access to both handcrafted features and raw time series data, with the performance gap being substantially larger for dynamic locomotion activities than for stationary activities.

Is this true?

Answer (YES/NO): NO